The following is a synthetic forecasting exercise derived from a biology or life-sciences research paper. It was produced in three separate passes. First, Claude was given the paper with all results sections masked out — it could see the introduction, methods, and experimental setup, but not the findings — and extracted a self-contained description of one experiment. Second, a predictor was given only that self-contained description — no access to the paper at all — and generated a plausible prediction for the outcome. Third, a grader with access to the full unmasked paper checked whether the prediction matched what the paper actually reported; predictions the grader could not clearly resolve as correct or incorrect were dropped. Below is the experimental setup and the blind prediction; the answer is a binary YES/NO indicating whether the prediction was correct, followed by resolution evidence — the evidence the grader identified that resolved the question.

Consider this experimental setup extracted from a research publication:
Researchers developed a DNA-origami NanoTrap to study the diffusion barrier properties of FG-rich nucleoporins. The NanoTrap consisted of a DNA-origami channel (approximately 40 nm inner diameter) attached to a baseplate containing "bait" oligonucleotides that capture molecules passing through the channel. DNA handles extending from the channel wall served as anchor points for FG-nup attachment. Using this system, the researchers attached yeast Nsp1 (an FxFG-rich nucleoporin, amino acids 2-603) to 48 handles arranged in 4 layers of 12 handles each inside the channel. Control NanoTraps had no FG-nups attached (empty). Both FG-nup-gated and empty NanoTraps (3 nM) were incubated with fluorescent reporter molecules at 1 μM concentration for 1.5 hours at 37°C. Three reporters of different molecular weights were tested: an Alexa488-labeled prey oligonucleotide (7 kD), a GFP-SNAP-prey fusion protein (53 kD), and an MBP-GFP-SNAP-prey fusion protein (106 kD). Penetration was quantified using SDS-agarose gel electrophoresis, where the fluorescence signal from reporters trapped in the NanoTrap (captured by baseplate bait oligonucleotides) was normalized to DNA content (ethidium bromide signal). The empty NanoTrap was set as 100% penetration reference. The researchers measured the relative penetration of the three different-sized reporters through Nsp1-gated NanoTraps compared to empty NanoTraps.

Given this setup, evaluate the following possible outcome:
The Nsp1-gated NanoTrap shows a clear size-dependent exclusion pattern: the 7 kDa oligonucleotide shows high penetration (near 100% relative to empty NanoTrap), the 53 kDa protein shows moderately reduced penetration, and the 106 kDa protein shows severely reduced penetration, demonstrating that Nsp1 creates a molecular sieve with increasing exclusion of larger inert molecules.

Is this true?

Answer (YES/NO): NO